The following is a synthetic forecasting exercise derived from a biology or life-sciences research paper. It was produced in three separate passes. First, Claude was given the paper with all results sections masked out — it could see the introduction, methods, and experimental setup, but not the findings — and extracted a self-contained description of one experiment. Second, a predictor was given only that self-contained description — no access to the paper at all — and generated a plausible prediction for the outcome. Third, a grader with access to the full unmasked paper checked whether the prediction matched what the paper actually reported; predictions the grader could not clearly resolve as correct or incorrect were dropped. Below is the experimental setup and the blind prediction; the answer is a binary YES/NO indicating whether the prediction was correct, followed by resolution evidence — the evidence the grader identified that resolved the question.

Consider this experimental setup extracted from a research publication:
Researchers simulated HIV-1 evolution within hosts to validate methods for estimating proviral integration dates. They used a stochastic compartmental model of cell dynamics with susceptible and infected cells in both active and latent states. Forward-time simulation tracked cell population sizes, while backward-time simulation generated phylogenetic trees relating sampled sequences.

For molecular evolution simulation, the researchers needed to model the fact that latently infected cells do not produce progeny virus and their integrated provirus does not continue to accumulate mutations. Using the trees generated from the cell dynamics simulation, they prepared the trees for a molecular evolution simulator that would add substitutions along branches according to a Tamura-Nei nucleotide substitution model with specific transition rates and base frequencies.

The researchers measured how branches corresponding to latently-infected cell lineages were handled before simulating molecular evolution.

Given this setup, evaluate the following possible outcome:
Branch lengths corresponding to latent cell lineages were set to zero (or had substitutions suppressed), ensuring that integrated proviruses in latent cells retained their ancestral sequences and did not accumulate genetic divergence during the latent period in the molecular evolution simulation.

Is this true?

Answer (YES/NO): YES